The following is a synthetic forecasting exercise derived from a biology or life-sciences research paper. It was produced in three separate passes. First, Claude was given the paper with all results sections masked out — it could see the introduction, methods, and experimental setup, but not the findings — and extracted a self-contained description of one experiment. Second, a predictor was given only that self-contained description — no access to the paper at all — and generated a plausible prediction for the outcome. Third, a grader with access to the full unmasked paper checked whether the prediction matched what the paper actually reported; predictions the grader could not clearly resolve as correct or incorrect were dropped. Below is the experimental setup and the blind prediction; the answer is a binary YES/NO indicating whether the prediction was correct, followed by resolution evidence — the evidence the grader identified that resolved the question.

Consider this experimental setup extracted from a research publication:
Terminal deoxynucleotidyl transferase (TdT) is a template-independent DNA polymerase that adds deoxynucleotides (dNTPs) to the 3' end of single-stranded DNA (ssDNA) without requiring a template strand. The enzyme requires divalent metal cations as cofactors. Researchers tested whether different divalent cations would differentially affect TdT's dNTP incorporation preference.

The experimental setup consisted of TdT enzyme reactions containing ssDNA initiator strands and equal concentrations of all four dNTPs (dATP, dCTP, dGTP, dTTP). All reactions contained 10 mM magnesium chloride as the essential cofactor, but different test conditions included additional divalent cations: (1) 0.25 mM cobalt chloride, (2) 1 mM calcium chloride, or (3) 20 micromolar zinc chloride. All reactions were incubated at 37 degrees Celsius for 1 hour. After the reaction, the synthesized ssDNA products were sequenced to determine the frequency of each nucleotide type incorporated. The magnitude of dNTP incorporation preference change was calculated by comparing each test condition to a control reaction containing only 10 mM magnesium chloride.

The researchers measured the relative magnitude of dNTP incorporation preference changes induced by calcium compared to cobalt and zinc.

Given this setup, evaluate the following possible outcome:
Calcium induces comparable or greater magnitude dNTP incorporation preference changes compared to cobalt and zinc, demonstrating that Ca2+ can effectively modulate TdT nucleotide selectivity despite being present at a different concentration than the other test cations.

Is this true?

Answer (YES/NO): NO